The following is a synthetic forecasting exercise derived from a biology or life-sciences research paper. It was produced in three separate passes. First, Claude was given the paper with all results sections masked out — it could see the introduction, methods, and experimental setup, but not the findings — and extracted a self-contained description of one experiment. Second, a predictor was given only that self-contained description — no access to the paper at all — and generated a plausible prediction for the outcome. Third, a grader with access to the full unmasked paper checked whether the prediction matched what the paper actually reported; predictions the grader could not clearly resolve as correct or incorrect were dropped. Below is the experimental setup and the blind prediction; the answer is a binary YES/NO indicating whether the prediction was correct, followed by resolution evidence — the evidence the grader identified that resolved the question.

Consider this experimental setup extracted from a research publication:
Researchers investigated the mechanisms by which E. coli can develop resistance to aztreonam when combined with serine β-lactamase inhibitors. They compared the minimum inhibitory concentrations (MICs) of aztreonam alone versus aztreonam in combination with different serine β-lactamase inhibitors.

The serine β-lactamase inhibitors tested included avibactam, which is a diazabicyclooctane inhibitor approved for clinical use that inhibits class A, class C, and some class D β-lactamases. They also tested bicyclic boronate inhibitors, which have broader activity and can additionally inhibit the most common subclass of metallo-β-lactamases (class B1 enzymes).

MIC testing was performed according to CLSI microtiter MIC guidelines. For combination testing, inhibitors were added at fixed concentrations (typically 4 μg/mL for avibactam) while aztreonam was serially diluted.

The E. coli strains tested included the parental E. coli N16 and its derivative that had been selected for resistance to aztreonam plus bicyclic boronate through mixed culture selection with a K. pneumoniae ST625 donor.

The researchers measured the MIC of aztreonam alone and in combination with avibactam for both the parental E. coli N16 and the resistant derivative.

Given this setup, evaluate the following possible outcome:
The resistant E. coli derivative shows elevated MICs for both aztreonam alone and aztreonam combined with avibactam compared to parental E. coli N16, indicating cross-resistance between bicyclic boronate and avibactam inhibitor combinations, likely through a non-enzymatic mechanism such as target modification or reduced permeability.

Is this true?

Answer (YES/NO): NO